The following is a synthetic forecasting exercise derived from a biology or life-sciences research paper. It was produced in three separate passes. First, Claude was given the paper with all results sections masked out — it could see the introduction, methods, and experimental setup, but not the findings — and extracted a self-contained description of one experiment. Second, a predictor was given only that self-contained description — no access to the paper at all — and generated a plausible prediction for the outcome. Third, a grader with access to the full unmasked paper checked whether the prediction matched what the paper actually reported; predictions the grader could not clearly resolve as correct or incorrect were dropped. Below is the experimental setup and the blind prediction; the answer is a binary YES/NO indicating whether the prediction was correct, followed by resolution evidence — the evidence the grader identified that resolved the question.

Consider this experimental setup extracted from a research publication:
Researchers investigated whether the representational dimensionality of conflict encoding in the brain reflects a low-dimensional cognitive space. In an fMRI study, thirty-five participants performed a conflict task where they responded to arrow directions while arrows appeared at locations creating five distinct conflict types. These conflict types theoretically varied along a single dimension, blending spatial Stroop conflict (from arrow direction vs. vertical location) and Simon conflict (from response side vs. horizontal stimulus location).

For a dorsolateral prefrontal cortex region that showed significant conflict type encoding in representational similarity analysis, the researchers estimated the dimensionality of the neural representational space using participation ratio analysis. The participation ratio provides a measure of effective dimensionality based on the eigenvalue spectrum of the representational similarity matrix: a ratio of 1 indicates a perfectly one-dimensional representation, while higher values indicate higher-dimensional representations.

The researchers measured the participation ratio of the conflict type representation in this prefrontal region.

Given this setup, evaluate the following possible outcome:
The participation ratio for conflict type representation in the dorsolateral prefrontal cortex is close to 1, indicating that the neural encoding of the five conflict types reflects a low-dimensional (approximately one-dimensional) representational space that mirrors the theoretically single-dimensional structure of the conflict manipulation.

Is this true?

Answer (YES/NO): YES